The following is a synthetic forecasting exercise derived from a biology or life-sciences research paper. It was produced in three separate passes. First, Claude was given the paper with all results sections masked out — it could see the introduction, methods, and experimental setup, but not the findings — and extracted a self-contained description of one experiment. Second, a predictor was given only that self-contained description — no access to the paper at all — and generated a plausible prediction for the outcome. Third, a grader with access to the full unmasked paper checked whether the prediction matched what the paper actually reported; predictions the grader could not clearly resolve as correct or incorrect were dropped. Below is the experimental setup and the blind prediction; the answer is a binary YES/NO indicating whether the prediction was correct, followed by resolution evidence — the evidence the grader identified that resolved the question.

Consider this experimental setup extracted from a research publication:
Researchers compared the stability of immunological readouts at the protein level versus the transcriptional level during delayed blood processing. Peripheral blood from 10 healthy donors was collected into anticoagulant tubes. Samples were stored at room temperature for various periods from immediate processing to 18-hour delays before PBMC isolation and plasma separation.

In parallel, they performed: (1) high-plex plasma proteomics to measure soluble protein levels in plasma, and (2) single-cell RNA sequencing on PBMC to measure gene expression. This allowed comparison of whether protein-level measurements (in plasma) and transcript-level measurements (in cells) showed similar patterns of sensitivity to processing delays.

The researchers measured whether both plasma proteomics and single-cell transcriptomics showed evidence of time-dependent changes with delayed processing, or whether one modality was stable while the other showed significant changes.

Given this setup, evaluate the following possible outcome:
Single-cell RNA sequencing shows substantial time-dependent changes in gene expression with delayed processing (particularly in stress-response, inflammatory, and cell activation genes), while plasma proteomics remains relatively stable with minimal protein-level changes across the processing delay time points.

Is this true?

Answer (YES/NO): NO